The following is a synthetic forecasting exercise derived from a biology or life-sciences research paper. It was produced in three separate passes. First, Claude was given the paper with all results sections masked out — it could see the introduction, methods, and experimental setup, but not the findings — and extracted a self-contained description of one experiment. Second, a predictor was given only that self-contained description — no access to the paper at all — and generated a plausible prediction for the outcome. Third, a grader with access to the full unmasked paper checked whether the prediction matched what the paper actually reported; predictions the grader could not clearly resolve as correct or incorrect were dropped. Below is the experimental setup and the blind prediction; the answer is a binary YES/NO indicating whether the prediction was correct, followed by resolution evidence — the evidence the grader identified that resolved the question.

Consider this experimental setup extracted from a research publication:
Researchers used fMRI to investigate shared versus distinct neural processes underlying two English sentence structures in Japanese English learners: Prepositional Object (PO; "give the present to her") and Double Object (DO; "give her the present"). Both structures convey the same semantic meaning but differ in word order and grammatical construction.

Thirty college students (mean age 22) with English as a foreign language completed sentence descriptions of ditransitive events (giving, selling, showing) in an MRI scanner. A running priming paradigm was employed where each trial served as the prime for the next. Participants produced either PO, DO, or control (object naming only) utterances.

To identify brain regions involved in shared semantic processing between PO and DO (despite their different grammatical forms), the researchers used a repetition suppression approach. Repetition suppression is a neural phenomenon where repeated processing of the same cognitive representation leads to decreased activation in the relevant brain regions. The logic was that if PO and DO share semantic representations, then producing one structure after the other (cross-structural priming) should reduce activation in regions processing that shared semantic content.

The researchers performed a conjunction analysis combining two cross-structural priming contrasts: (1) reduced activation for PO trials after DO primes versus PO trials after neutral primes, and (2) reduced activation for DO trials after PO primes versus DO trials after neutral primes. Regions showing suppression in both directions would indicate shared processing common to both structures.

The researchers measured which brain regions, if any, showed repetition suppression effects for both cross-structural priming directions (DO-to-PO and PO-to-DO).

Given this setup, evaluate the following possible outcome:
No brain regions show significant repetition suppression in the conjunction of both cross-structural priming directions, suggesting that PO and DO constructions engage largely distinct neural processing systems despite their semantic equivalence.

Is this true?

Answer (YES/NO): NO